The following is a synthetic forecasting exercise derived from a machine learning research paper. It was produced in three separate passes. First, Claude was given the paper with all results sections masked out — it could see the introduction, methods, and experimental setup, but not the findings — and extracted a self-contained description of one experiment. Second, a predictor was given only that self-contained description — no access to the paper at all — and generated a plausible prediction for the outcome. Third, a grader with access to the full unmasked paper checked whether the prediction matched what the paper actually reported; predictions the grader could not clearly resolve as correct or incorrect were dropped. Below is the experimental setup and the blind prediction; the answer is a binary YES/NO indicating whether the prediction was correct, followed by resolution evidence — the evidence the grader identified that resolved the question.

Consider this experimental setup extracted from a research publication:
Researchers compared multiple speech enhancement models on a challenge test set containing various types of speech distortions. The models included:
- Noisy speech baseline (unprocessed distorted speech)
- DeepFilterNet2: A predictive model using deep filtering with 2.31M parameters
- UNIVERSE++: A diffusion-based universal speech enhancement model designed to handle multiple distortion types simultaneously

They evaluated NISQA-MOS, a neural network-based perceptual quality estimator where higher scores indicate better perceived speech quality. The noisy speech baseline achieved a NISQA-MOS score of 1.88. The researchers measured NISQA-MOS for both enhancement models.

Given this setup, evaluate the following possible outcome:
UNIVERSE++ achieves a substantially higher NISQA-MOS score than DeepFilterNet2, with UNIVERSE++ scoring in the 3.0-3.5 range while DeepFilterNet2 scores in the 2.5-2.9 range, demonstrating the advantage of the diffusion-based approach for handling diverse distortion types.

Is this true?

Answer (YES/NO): NO